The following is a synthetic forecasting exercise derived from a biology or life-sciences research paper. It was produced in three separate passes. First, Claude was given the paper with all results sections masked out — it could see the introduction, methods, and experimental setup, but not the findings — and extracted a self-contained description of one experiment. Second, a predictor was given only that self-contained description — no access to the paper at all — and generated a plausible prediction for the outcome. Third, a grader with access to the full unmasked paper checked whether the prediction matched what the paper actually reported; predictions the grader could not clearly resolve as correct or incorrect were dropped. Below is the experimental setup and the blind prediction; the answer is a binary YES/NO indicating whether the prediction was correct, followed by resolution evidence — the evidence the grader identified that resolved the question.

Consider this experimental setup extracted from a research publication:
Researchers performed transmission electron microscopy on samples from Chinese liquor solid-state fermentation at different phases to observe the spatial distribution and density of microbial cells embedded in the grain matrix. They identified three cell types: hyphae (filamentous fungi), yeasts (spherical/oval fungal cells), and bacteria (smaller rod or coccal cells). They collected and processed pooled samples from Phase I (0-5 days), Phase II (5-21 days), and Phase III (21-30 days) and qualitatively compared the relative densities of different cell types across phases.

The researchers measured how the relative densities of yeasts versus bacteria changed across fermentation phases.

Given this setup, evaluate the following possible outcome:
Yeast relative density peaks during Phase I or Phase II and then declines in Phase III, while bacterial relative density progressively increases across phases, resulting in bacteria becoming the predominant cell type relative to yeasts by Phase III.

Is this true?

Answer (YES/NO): NO